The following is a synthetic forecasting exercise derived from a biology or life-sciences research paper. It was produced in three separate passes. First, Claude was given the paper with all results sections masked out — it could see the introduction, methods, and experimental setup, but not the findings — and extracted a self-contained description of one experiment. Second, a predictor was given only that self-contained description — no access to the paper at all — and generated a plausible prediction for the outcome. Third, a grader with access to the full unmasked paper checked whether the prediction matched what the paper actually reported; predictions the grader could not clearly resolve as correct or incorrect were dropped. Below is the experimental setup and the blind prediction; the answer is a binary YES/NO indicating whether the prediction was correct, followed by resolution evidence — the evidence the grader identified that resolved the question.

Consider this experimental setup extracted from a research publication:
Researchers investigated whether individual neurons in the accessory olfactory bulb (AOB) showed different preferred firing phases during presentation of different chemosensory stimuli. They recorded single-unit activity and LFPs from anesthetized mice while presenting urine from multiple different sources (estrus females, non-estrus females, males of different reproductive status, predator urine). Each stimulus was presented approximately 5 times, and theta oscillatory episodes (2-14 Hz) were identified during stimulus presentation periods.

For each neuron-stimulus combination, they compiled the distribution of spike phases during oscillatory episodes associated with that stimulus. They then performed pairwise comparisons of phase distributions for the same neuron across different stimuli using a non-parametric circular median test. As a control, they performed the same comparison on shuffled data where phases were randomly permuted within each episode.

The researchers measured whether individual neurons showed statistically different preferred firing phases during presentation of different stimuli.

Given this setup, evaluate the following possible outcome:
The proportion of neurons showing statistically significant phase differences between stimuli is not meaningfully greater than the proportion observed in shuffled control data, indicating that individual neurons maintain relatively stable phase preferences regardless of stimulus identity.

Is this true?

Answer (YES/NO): NO